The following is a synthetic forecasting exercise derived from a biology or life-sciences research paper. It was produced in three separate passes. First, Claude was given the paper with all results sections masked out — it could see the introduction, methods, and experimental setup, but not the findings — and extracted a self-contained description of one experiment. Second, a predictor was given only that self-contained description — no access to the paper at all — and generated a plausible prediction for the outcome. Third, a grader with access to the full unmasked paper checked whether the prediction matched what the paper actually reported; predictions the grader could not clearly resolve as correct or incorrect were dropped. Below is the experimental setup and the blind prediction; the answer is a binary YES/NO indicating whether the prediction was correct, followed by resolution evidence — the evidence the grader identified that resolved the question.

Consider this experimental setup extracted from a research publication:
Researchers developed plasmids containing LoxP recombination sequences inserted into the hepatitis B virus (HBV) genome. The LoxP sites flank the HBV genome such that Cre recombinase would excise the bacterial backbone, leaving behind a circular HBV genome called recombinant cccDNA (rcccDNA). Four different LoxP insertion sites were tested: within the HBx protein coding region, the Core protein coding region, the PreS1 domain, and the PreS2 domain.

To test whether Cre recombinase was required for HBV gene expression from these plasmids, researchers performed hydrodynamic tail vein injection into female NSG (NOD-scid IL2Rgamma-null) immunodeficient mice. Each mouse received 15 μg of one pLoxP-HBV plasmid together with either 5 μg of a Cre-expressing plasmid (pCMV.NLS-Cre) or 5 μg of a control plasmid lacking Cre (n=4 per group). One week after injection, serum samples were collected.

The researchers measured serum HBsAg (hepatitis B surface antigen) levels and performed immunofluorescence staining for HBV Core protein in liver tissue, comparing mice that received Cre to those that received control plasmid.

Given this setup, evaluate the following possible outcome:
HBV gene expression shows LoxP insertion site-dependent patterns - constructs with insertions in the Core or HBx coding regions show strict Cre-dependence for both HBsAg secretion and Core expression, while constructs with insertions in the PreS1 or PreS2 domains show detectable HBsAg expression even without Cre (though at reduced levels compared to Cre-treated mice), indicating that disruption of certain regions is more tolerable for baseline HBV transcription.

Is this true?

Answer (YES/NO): NO